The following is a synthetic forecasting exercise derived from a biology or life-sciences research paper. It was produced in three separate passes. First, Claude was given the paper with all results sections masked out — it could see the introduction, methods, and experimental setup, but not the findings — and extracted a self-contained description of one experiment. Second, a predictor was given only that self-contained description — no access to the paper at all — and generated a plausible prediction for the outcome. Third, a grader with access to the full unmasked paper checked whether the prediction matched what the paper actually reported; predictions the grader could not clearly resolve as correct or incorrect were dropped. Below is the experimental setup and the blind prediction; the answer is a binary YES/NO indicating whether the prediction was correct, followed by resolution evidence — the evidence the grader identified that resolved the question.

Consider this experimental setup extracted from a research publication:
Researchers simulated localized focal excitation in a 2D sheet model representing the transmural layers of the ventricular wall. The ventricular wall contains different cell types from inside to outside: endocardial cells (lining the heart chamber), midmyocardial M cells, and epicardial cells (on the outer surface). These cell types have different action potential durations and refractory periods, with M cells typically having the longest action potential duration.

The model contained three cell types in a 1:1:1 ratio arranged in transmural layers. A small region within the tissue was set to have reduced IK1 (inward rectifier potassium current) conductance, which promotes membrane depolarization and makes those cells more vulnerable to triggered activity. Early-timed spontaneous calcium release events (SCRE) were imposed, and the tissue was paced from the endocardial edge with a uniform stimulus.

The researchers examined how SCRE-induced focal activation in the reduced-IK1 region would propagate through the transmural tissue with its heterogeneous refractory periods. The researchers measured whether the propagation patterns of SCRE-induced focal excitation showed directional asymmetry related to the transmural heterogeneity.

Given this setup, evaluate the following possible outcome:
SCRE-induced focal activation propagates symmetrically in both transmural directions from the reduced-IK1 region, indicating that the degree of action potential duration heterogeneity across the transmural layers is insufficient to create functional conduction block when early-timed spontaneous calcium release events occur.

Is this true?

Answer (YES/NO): NO